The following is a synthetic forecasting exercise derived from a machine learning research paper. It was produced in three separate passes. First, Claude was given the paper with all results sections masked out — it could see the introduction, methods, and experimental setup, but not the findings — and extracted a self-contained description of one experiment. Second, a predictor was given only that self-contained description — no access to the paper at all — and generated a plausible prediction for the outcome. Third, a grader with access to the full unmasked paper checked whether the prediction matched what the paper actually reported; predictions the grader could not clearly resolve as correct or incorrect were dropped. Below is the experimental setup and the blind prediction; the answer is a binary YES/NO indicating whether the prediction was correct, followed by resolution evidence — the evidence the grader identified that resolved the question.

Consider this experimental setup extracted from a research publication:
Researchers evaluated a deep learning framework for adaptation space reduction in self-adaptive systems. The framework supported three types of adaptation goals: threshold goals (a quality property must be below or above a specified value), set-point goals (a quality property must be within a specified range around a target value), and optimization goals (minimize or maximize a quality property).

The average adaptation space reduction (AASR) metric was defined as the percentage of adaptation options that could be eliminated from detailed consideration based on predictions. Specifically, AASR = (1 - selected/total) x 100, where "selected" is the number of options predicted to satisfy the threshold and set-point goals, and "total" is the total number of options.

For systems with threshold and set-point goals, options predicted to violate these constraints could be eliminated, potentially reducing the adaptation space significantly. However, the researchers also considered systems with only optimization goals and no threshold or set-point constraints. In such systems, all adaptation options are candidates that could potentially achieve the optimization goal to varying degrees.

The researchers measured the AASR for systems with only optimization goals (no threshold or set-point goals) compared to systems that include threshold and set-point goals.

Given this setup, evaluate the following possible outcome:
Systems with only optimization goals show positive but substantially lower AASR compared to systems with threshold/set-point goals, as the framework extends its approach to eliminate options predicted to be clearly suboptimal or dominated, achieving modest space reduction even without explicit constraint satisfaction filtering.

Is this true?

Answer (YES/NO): NO